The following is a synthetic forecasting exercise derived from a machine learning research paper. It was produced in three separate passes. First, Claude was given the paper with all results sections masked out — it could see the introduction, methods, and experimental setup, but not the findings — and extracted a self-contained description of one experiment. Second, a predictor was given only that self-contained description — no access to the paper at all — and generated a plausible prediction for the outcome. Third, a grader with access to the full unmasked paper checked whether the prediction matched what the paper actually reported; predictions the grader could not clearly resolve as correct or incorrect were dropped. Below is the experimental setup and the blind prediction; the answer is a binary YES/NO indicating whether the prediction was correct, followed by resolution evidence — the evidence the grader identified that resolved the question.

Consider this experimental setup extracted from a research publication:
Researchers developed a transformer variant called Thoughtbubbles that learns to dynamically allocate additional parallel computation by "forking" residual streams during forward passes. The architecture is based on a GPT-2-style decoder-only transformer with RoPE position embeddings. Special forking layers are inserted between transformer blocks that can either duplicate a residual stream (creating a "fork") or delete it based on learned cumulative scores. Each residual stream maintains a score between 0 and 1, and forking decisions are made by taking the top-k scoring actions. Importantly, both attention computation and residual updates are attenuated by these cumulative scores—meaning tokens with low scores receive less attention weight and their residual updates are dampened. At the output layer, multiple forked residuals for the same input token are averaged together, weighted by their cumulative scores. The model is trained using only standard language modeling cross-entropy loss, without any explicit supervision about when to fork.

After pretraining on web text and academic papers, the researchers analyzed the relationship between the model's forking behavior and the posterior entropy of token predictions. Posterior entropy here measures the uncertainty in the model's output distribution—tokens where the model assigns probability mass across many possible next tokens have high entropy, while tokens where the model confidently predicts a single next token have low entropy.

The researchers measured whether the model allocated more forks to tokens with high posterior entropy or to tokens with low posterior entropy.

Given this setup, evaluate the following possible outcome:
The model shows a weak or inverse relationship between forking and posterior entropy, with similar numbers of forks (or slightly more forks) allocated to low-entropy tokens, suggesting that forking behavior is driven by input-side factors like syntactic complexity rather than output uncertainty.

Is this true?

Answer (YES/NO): NO